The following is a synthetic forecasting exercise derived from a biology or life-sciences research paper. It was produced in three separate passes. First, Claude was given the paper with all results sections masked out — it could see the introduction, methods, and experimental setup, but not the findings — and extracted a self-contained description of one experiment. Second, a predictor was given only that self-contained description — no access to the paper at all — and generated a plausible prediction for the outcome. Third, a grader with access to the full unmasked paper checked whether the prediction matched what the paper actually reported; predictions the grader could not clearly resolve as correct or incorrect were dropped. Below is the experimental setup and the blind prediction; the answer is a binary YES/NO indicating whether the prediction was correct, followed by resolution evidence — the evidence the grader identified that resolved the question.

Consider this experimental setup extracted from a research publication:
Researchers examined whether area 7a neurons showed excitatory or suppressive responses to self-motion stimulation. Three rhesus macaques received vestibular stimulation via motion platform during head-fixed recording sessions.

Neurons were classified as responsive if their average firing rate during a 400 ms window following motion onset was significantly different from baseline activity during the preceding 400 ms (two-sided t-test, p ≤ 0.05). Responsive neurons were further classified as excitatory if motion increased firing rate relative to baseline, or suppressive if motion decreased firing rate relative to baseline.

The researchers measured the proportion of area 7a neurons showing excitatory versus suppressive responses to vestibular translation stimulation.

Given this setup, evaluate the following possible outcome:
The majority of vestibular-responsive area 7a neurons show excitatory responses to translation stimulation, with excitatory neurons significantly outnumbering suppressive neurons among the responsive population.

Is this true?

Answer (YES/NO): YES